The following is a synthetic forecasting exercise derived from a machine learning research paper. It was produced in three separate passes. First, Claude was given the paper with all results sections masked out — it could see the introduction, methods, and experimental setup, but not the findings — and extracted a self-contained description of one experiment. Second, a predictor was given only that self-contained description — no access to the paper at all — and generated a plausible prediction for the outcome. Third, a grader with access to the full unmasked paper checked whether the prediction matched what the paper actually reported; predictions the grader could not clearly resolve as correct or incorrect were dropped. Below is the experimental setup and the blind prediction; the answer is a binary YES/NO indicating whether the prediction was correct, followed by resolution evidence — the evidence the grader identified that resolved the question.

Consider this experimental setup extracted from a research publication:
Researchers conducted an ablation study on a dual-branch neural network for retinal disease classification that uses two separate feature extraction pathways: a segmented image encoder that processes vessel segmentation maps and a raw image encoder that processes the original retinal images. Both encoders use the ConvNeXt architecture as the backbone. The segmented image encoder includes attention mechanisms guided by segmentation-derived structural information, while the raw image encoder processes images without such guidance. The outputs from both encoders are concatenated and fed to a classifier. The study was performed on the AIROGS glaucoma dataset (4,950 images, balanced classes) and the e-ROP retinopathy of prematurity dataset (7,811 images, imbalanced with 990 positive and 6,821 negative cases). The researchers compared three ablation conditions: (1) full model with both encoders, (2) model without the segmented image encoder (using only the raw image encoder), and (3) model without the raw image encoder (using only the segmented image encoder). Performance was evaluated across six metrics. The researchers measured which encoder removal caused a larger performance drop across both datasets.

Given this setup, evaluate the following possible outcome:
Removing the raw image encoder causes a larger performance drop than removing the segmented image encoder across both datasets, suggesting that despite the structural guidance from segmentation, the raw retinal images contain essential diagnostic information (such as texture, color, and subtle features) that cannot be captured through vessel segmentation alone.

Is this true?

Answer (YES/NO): YES